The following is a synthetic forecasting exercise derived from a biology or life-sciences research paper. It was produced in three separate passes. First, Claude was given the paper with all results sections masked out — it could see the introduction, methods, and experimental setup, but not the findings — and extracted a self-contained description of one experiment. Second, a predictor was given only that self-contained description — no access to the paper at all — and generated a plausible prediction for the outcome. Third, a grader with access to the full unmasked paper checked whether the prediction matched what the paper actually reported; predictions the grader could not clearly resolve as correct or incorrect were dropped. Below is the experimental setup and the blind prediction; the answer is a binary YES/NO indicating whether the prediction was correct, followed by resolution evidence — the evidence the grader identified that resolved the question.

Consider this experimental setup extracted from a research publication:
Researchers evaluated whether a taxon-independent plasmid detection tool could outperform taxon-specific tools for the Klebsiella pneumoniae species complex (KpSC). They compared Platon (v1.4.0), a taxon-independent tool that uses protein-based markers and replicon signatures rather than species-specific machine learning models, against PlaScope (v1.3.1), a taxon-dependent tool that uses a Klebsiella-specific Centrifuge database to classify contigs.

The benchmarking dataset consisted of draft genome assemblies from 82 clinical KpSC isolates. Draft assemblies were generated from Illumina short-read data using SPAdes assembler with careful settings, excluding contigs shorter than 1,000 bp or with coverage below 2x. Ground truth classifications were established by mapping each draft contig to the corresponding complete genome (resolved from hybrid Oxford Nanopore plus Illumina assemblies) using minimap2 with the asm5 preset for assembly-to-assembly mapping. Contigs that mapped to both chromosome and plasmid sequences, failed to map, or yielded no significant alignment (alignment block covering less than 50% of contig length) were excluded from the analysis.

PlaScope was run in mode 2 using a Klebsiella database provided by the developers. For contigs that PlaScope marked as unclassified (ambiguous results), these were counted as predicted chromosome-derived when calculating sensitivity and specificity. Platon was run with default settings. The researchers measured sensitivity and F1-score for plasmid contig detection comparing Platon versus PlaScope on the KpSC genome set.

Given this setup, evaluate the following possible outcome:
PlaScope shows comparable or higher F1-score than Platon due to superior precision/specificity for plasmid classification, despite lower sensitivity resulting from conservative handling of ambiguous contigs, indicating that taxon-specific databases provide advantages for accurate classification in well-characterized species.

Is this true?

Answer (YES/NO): NO